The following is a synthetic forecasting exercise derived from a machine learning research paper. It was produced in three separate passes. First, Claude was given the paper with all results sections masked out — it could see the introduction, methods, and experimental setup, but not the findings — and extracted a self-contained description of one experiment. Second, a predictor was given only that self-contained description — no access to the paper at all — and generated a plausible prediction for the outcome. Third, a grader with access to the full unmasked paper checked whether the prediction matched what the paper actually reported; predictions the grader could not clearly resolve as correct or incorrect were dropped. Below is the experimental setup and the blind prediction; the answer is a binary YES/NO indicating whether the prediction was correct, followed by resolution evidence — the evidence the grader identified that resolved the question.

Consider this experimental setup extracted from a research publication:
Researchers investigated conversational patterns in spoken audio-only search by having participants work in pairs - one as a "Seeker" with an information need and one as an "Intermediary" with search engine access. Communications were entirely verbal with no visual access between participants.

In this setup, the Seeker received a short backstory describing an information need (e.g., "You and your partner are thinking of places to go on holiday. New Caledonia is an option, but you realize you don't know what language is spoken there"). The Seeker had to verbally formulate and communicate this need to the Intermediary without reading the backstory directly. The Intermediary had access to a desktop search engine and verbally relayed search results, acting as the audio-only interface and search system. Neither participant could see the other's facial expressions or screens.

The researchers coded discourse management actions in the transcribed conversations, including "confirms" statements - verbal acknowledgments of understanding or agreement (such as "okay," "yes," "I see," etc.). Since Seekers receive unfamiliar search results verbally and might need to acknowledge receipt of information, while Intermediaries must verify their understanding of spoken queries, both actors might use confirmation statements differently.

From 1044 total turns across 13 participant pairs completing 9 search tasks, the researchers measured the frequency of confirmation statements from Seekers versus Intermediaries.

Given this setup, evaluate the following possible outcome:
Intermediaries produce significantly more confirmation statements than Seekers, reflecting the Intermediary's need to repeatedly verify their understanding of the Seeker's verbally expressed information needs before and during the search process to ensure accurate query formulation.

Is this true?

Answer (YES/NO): NO